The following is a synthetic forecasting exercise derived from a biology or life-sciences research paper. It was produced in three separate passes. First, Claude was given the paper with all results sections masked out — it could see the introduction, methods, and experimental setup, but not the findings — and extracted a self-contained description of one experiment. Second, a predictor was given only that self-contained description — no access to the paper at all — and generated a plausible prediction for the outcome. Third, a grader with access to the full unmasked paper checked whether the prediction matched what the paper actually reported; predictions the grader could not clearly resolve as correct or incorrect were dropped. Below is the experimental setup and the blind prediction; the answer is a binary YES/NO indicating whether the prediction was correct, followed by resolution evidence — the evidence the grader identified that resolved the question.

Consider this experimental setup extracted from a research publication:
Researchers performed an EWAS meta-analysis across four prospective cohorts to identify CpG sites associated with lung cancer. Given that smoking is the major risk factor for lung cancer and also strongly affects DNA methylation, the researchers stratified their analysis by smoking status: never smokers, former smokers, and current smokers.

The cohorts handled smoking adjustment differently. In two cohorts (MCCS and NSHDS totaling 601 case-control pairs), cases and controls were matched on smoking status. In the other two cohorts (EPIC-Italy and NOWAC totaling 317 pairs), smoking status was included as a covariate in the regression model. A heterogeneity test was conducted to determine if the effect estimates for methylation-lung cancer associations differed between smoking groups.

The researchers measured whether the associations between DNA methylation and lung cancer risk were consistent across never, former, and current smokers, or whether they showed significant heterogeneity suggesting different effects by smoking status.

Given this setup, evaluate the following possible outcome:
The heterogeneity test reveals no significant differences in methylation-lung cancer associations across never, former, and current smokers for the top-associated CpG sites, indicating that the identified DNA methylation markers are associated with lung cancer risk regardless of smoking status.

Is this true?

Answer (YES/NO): NO